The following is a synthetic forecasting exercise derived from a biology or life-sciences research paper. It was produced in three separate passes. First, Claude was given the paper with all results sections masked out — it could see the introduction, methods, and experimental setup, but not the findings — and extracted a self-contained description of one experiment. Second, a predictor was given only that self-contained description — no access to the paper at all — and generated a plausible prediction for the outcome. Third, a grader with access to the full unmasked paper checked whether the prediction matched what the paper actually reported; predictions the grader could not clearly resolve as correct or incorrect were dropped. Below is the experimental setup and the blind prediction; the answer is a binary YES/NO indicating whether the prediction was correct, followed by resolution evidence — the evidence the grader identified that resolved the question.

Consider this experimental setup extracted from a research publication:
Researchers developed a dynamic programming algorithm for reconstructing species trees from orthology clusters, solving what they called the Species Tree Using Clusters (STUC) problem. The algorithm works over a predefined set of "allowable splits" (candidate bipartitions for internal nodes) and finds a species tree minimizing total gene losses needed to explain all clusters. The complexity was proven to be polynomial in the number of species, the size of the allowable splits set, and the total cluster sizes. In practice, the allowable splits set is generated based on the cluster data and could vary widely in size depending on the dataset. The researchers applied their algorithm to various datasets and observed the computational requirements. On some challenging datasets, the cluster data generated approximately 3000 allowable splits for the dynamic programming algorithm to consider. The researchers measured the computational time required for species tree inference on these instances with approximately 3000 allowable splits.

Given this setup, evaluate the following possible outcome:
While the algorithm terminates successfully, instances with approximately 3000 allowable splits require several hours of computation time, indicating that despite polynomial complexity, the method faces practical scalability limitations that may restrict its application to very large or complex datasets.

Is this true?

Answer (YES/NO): YES